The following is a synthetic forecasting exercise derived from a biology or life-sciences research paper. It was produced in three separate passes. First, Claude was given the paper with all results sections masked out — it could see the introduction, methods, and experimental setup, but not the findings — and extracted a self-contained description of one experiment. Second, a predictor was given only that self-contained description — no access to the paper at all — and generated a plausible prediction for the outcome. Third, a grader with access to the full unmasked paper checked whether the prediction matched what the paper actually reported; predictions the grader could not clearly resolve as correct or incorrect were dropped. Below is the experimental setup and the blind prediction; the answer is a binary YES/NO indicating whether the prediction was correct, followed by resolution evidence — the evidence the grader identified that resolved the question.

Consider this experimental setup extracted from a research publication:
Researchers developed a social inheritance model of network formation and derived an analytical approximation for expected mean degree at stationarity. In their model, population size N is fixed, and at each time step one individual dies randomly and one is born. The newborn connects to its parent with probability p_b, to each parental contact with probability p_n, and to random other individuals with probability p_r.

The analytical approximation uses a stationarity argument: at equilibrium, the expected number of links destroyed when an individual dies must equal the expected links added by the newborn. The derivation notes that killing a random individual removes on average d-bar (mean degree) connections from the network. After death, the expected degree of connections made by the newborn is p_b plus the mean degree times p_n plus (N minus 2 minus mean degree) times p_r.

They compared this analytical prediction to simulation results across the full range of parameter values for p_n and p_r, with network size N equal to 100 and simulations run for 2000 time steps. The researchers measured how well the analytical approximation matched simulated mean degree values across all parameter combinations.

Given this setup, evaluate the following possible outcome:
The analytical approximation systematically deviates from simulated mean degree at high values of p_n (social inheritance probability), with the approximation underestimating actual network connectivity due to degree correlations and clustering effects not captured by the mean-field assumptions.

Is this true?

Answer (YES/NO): NO